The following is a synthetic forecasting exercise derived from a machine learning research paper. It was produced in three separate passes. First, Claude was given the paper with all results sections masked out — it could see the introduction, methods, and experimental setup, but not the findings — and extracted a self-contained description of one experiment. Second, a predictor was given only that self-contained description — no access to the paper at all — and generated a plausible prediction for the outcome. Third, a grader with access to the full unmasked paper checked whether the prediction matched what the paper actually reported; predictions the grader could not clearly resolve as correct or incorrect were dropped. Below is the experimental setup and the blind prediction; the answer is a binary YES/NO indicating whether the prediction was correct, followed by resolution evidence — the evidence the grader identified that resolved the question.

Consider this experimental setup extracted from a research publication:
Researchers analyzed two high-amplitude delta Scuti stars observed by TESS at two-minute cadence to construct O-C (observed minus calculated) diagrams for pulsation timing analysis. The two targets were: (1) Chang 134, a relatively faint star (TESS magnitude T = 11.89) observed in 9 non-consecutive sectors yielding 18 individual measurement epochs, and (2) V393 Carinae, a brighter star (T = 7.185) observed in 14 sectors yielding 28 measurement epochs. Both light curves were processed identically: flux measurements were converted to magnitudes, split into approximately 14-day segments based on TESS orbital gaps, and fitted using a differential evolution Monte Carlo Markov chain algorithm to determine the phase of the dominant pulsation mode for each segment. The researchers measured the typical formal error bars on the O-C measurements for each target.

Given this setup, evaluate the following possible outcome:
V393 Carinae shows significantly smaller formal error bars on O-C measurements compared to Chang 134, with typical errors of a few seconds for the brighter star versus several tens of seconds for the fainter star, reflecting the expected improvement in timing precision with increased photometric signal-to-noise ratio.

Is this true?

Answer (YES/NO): NO